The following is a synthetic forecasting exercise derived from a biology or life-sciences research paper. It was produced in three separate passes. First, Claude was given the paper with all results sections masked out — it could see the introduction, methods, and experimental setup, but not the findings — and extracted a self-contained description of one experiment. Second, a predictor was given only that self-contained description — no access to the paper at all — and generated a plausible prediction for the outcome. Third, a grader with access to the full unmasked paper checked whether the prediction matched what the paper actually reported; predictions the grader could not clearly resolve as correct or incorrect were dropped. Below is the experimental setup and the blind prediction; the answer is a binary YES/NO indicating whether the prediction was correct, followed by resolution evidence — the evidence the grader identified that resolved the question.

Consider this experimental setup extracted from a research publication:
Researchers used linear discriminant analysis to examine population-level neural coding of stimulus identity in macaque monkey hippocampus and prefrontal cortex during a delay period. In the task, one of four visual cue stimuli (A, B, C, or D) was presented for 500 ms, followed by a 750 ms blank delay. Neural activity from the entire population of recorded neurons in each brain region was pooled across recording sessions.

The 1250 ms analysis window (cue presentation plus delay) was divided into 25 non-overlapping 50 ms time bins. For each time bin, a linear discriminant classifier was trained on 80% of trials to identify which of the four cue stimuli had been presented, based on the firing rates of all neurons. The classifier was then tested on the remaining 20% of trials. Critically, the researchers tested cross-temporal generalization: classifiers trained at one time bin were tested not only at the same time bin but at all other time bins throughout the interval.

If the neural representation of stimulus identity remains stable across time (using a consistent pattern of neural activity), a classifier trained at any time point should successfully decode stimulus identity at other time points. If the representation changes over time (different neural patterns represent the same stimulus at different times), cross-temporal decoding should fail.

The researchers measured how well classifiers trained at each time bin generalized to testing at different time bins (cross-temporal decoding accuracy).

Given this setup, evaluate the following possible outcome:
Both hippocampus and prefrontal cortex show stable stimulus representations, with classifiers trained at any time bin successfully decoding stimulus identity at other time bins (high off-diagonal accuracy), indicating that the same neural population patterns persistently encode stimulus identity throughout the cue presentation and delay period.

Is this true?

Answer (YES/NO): NO